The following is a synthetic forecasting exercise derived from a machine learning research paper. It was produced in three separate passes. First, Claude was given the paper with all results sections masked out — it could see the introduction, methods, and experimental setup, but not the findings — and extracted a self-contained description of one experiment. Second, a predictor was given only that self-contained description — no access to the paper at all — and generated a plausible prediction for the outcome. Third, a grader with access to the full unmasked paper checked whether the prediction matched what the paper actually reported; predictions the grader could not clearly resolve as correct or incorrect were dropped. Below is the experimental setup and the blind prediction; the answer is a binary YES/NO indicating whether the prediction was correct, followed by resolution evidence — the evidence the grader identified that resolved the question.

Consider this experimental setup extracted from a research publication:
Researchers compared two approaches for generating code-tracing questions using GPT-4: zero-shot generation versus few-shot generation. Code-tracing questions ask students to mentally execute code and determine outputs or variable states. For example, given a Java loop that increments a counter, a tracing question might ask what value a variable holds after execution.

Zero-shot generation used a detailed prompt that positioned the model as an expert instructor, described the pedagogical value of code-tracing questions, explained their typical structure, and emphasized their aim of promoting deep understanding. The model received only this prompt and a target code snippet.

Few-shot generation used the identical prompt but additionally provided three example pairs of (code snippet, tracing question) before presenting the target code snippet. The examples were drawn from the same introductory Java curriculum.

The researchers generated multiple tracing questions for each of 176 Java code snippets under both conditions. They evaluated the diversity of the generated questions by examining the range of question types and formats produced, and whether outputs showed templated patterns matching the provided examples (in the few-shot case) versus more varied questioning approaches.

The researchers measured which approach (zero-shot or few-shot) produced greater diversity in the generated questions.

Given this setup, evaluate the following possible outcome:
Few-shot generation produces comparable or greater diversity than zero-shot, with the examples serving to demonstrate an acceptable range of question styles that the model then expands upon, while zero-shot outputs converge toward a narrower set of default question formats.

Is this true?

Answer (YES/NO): NO